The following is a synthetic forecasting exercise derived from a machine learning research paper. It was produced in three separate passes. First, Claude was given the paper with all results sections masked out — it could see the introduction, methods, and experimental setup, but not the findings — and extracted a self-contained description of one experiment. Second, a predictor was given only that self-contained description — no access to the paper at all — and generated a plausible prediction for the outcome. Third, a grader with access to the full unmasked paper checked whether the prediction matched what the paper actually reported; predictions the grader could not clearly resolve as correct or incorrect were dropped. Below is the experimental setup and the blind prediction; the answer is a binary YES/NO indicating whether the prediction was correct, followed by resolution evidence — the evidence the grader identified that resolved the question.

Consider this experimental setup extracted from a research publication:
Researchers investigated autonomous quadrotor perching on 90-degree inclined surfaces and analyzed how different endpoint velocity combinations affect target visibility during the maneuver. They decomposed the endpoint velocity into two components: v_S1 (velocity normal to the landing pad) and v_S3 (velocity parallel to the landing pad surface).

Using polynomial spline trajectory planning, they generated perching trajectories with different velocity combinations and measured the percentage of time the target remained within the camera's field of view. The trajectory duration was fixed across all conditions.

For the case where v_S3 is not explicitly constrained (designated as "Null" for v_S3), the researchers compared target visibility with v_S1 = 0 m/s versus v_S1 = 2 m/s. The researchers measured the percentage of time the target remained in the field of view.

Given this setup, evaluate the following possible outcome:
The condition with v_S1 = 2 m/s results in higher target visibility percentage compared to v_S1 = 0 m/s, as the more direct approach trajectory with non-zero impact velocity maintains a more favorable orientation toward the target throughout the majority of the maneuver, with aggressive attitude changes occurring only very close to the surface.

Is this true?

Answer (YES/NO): YES